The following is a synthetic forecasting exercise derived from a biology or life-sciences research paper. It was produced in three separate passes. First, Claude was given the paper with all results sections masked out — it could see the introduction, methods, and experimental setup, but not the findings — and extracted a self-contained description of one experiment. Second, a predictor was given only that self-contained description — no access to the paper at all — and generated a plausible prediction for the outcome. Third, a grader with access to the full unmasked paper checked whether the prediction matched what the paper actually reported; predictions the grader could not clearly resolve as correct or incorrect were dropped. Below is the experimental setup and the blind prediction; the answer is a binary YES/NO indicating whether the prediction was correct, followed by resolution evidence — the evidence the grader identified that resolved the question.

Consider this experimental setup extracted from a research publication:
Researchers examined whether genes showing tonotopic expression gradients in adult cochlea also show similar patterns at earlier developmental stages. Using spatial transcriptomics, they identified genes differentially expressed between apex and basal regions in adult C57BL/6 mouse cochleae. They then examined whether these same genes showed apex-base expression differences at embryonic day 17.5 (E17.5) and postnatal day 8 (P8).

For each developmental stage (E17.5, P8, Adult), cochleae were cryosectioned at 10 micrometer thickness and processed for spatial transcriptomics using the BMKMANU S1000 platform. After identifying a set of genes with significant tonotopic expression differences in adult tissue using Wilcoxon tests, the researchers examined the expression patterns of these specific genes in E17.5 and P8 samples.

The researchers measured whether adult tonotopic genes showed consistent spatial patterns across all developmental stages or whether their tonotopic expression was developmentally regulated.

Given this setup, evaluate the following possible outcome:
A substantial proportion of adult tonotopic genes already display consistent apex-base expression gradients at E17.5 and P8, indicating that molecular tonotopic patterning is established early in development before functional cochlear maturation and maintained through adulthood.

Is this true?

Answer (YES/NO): NO